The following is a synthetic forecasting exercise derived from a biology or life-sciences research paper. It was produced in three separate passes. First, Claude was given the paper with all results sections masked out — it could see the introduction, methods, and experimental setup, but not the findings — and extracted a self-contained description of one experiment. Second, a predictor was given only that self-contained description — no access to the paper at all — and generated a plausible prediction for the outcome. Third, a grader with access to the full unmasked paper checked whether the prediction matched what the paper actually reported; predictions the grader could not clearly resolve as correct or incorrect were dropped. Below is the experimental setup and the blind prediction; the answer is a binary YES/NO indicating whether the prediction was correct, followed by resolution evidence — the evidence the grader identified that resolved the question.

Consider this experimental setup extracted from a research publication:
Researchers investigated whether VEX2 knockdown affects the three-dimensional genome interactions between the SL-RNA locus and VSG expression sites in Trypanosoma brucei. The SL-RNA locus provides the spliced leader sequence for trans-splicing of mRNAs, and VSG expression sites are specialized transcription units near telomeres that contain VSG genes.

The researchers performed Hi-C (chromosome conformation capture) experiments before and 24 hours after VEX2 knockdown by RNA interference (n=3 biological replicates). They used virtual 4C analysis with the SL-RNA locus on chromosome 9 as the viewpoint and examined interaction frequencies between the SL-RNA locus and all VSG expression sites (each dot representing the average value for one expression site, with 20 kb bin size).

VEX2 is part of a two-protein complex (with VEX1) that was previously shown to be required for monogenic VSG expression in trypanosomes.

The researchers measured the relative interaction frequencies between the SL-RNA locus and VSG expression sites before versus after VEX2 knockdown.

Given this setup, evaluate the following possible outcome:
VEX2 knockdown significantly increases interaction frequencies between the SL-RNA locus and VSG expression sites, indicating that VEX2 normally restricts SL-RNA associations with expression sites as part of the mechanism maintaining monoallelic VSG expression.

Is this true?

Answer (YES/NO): YES